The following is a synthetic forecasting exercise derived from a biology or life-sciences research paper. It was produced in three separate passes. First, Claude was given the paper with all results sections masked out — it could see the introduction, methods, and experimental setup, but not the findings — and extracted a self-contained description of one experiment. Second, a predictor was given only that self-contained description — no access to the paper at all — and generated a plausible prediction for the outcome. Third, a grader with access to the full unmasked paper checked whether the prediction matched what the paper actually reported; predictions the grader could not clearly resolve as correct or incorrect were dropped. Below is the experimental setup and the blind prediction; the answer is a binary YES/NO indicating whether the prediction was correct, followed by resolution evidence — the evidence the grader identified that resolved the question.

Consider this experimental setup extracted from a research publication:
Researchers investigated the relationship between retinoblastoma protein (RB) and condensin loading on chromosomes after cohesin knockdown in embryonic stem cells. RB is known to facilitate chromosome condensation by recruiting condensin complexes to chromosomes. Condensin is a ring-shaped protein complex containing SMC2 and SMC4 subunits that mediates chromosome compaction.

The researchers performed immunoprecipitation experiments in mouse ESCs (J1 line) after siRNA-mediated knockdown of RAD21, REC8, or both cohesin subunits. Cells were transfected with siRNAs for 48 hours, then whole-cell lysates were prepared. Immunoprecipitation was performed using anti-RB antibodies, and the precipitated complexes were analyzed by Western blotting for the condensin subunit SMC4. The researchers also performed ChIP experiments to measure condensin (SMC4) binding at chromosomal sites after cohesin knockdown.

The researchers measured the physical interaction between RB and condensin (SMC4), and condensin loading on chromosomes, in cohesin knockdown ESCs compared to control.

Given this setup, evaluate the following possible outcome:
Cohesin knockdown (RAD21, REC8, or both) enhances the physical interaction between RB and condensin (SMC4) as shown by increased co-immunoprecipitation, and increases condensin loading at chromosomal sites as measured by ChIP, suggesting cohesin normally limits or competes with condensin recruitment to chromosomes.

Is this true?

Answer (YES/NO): YES